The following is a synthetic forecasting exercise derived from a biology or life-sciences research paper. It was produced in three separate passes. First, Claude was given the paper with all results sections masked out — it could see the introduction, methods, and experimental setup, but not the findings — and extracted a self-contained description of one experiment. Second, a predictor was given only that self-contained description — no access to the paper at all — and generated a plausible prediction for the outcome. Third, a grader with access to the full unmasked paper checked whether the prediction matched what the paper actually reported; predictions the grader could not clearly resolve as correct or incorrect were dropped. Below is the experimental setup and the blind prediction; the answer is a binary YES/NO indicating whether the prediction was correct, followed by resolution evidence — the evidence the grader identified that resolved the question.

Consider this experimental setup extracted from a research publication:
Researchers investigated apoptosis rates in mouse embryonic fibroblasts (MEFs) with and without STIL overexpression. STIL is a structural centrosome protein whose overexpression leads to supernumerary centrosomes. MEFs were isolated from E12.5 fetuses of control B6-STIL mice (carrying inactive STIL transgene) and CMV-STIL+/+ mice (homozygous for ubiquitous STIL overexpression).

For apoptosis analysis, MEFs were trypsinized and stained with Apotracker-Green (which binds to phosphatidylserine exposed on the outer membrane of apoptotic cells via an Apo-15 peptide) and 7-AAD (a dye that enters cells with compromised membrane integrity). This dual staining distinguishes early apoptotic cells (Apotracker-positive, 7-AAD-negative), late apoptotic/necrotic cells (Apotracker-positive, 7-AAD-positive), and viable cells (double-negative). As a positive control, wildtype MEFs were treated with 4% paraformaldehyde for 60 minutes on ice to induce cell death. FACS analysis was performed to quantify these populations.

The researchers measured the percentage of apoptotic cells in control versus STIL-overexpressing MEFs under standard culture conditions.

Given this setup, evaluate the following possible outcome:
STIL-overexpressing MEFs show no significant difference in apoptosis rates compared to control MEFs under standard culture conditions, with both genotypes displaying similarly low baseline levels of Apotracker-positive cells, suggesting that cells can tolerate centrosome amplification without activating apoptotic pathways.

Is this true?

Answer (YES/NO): NO